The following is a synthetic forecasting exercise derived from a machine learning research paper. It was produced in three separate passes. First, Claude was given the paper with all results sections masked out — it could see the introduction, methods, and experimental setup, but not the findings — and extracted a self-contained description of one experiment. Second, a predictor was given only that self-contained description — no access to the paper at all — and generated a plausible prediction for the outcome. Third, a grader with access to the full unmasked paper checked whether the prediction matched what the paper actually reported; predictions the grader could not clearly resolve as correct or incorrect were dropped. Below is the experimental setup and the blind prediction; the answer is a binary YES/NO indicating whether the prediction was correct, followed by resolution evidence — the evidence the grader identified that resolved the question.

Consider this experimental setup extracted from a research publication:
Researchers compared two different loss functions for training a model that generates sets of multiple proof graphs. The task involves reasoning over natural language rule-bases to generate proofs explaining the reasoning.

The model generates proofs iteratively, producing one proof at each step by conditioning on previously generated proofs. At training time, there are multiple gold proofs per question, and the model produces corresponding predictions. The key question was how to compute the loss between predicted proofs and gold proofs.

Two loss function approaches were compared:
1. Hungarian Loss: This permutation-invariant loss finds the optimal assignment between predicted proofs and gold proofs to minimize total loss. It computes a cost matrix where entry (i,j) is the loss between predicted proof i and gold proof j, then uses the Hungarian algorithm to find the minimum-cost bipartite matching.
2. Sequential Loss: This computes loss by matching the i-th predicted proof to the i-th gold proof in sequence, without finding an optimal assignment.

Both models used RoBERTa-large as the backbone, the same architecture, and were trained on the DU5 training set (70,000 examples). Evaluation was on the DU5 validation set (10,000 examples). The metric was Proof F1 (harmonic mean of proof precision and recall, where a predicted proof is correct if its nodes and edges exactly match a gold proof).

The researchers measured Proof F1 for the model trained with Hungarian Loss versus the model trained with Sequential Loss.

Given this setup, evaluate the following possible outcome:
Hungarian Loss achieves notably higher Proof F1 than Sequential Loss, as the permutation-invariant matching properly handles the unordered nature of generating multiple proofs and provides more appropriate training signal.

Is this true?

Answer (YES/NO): YES